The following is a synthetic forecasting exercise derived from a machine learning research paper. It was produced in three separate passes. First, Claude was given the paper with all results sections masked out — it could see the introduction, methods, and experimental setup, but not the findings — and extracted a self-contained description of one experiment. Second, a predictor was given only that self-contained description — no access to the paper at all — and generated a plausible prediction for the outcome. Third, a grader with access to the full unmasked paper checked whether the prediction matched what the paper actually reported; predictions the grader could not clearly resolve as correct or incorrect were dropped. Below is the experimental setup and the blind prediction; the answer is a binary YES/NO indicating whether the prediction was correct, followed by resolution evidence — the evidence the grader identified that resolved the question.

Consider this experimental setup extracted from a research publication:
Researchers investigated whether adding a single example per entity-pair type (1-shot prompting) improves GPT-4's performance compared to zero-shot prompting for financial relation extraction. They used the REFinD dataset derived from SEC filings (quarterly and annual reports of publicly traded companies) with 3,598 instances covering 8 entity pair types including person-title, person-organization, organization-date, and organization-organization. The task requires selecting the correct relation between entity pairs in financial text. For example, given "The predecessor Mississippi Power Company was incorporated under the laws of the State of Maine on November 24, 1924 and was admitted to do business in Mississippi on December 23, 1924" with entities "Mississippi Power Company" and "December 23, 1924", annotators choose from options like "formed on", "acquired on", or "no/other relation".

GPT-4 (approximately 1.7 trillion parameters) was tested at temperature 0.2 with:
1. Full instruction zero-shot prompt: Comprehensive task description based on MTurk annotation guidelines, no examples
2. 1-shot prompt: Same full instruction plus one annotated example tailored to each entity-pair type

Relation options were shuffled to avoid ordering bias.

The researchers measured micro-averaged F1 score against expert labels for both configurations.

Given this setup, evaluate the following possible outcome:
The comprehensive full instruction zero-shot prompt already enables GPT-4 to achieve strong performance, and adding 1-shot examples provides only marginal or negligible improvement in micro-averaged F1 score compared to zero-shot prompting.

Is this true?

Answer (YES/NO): NO